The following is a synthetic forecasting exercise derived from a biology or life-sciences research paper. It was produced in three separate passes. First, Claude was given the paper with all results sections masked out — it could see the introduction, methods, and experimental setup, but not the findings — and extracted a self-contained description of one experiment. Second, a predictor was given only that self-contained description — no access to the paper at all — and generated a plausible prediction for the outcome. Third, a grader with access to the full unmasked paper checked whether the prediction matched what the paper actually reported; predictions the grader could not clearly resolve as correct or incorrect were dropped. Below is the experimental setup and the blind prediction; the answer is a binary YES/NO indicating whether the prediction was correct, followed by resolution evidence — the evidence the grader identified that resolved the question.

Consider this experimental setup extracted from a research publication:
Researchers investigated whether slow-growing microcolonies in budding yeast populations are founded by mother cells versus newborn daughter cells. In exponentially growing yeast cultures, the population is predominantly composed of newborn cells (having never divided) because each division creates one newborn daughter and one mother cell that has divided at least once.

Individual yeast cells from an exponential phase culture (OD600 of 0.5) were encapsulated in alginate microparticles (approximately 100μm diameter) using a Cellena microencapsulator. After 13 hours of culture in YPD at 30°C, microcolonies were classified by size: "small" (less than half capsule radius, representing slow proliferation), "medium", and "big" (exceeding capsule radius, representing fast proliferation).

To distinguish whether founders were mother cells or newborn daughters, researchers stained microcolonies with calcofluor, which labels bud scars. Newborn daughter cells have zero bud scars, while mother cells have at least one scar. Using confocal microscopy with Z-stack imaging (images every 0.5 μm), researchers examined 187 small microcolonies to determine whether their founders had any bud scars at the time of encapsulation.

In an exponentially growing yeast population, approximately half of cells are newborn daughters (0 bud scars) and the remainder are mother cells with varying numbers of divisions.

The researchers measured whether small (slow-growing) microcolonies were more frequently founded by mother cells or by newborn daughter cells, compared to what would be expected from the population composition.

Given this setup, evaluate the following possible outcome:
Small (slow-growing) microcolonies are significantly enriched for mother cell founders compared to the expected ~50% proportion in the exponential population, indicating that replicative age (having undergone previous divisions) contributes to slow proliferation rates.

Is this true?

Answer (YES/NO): YES